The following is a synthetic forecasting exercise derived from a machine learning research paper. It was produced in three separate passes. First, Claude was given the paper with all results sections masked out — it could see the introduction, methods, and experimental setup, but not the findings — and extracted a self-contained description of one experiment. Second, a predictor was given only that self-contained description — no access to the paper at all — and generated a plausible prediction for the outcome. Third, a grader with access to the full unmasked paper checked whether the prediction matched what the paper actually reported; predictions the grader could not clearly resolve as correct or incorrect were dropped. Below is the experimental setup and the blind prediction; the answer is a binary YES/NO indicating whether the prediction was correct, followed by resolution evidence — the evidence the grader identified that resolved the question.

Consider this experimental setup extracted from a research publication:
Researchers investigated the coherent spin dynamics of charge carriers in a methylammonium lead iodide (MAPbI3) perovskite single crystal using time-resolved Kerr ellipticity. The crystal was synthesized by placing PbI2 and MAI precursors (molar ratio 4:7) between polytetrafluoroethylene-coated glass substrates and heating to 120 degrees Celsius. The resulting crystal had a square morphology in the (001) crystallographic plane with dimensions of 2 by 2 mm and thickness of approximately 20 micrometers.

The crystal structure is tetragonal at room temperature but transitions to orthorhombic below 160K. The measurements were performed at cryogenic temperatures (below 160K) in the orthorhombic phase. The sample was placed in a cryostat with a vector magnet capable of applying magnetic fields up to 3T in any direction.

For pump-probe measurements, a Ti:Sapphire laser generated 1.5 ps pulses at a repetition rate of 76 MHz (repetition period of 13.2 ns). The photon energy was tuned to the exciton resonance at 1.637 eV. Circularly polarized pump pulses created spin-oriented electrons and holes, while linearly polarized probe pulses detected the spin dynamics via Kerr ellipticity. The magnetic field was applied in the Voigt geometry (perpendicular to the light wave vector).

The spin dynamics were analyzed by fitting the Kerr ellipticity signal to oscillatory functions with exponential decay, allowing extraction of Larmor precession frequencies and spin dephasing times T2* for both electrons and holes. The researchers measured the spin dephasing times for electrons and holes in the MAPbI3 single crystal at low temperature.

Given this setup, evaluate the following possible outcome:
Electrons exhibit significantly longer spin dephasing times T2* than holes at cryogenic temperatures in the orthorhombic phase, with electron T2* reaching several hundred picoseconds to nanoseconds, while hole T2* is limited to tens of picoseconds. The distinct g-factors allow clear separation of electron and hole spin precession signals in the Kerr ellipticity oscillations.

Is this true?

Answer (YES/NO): NO